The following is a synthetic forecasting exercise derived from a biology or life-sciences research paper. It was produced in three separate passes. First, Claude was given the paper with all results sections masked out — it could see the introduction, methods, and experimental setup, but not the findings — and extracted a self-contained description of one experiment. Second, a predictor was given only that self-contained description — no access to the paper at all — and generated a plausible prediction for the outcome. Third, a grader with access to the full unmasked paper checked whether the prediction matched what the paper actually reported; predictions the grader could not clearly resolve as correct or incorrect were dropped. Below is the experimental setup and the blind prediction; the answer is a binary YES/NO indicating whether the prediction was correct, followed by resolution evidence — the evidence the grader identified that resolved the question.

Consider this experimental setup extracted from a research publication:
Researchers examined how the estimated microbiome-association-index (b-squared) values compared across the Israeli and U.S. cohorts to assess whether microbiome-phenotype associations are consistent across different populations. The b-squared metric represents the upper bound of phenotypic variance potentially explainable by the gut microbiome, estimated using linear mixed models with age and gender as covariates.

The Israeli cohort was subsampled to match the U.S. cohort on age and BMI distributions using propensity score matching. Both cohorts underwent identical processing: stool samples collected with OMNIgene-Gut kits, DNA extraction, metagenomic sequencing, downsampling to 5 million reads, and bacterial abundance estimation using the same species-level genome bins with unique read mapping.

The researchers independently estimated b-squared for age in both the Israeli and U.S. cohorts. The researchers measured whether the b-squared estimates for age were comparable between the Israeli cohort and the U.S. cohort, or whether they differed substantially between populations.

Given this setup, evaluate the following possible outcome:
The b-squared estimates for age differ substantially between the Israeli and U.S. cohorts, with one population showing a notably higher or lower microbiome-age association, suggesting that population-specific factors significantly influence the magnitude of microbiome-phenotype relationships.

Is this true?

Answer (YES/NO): NO